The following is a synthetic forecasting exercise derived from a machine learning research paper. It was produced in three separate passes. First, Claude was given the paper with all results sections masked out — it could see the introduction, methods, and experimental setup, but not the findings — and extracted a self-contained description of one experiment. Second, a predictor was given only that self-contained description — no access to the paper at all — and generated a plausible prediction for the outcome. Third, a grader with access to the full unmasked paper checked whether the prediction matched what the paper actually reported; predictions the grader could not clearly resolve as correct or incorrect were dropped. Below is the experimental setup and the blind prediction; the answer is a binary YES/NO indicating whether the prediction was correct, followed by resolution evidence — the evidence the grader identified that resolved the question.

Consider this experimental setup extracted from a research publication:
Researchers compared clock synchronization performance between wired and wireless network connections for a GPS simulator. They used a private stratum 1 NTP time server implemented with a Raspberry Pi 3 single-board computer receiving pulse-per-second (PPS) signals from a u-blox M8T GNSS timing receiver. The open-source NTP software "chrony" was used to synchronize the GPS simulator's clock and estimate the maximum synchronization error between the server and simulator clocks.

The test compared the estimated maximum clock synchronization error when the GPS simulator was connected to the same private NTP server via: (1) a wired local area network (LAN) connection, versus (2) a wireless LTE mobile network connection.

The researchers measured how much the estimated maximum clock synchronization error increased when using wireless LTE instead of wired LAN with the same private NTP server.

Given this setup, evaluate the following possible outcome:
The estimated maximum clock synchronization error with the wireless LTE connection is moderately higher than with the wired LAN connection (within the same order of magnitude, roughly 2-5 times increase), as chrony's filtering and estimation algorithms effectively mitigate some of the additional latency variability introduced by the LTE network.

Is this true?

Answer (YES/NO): NO